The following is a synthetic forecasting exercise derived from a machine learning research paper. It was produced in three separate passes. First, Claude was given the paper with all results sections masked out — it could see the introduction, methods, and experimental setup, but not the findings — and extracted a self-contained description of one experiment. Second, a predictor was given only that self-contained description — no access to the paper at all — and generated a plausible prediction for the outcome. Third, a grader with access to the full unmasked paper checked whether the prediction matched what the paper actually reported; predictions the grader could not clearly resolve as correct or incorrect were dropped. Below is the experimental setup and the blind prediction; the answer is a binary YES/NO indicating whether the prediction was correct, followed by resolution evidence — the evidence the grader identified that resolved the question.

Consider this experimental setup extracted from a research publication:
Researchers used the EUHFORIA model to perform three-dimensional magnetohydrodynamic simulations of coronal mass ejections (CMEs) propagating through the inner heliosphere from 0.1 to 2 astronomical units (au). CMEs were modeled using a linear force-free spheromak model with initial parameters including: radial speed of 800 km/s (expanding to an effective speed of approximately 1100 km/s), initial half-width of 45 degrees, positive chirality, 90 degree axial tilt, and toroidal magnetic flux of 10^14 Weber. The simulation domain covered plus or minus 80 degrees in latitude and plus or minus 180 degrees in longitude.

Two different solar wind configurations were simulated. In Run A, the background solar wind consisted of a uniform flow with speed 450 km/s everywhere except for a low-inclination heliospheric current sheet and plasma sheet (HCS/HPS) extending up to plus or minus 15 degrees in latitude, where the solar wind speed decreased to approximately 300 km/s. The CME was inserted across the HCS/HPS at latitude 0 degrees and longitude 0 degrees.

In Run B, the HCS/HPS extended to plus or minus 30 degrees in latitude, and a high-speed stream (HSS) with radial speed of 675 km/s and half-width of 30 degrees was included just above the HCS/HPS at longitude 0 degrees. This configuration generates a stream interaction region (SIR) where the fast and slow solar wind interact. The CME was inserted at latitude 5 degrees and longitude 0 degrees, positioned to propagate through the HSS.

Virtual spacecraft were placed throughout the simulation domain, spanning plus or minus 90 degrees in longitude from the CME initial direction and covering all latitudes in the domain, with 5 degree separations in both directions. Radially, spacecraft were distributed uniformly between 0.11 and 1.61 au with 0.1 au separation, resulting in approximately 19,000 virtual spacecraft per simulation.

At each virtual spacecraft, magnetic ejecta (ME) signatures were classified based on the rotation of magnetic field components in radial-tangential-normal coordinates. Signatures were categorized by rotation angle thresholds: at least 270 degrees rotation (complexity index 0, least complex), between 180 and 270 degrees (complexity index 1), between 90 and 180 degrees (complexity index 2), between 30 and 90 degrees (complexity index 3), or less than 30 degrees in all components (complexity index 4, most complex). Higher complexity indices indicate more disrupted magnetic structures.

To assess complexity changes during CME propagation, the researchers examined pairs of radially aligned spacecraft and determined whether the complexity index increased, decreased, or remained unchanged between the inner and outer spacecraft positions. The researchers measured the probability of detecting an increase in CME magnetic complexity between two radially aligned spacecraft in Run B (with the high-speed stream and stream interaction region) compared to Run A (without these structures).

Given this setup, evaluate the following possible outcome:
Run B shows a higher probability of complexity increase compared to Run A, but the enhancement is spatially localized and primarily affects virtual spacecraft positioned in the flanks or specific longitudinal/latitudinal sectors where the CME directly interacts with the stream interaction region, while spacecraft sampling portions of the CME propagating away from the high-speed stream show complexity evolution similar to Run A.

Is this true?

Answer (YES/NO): NO